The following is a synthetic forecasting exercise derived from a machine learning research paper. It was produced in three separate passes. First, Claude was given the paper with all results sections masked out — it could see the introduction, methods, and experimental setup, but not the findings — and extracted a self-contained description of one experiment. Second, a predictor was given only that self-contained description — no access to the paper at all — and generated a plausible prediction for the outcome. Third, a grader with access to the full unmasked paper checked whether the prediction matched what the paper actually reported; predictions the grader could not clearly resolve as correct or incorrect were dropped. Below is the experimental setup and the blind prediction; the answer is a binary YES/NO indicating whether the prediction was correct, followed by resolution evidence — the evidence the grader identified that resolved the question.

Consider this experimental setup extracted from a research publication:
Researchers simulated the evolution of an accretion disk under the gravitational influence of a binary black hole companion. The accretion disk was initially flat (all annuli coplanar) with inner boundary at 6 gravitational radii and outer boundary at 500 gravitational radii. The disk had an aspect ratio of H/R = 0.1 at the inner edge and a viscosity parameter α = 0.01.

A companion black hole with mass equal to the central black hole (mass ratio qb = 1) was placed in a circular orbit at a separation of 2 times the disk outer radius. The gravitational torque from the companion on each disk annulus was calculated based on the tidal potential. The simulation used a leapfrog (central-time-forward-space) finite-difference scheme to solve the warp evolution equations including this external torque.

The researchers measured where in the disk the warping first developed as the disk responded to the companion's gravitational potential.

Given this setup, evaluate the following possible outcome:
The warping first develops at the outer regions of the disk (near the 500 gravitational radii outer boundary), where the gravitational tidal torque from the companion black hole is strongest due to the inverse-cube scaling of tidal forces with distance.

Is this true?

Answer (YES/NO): YES